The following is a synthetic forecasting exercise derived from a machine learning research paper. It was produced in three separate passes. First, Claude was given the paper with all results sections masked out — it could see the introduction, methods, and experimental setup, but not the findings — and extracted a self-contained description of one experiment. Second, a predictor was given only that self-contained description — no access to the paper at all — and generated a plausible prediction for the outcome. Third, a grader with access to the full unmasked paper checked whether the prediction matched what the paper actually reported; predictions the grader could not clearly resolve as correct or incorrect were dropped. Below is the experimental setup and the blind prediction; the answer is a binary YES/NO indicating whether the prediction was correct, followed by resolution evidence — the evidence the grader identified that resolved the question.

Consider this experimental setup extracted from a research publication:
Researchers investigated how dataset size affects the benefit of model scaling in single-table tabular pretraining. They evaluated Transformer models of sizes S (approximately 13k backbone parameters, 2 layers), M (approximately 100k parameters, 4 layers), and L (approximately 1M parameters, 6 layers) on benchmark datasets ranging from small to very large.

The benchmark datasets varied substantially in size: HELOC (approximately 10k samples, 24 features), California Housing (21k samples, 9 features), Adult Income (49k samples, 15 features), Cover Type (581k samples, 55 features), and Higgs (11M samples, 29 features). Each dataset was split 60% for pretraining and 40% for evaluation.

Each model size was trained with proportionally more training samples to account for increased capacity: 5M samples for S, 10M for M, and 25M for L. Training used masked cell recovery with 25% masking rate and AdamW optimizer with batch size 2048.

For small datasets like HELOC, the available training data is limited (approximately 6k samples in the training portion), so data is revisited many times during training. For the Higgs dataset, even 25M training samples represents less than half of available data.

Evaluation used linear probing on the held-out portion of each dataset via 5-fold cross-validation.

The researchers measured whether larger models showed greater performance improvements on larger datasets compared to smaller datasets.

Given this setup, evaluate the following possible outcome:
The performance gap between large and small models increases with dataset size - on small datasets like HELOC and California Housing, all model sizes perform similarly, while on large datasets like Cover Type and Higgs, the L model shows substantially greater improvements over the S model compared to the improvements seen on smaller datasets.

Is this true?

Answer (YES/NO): NO